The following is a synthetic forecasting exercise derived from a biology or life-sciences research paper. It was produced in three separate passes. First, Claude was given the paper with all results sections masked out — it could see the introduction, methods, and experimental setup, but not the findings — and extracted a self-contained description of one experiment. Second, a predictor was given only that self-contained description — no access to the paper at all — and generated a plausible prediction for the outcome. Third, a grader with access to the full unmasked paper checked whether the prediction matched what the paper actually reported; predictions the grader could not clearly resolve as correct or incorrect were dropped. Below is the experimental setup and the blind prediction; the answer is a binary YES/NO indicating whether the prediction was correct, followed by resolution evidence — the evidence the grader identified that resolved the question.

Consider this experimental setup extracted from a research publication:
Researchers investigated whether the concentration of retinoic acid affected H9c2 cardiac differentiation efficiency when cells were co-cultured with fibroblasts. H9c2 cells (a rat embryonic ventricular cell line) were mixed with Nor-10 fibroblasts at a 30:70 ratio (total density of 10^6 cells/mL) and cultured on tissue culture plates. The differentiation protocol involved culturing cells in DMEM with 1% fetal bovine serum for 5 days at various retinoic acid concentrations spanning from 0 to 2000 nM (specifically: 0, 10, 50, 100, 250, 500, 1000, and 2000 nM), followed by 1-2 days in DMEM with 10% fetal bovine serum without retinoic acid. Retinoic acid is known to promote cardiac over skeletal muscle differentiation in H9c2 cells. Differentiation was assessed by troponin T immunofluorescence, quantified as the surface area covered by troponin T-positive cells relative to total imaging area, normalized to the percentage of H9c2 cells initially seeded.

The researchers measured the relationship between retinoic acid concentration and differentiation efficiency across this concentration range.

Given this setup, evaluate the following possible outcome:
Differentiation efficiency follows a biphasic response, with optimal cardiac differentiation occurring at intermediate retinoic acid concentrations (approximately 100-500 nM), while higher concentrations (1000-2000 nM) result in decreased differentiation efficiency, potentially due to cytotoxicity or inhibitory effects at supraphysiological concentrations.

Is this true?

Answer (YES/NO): NO